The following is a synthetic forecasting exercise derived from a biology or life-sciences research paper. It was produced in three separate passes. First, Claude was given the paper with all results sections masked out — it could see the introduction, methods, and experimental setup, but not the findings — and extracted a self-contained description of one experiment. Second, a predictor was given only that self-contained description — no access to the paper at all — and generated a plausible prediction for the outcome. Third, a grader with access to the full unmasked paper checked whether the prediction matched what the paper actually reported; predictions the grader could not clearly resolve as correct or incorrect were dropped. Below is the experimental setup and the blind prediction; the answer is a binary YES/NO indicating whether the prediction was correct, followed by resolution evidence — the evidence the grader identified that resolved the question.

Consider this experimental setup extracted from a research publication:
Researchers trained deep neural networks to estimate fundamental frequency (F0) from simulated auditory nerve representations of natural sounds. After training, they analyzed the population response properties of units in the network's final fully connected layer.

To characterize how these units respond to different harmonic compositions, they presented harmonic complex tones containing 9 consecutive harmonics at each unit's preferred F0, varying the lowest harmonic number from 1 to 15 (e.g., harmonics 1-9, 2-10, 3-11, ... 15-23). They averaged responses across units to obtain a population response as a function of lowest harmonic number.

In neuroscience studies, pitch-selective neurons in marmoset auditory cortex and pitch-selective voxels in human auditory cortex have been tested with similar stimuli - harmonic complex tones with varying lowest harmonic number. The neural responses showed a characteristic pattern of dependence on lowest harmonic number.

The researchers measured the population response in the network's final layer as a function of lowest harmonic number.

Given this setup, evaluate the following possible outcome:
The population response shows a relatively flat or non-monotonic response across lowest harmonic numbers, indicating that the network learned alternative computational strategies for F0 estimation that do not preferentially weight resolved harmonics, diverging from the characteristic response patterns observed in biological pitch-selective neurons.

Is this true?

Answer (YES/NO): NO